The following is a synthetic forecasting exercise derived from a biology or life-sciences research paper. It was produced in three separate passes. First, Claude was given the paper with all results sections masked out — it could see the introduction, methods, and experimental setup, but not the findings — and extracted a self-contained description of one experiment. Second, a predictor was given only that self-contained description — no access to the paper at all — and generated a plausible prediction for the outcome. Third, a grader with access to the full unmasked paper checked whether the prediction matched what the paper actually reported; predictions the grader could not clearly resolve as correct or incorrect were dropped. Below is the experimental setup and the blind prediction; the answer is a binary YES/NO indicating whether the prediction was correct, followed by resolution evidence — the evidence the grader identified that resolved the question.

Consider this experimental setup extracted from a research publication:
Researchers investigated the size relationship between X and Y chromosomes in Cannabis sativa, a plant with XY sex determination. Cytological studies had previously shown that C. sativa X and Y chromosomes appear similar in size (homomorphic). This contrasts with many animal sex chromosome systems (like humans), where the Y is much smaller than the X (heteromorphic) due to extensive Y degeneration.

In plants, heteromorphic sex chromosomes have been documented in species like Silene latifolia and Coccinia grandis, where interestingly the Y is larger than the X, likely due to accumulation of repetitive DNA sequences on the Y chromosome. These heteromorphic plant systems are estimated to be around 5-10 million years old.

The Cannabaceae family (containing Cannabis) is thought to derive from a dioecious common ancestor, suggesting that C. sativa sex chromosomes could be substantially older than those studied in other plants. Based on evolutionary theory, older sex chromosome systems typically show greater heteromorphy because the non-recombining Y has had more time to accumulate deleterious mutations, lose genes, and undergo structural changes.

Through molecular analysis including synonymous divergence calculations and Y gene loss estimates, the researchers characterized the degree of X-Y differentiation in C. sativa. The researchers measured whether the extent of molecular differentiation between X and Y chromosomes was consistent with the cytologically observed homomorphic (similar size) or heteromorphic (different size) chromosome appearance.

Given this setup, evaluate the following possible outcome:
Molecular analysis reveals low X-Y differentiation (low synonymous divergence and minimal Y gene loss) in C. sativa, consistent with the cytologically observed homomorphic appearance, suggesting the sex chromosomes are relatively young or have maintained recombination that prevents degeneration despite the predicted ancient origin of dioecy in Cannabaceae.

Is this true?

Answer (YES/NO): NO